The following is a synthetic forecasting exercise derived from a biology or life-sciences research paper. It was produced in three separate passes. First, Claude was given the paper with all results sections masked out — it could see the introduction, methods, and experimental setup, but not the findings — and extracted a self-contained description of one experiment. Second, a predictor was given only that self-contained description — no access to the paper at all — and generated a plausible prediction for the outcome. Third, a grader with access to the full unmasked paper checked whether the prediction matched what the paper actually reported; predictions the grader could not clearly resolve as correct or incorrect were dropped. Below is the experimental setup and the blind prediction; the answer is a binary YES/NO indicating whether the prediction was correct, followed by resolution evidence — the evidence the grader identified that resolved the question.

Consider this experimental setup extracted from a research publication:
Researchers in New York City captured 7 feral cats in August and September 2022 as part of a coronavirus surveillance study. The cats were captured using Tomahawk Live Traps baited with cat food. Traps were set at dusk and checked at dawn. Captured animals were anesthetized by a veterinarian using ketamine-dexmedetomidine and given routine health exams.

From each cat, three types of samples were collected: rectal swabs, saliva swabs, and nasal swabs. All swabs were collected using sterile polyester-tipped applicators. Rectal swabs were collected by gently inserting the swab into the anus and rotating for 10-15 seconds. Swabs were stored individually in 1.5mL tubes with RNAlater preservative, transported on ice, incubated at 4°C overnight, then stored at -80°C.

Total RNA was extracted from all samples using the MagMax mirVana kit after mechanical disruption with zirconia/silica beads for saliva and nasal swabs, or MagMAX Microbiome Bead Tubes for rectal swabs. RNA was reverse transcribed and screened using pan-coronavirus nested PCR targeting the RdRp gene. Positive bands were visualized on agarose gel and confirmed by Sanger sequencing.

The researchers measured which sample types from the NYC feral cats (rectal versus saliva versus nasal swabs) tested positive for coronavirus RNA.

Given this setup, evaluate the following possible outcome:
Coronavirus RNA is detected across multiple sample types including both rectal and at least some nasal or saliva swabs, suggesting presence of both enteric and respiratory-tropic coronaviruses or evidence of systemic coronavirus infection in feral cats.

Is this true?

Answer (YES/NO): YES